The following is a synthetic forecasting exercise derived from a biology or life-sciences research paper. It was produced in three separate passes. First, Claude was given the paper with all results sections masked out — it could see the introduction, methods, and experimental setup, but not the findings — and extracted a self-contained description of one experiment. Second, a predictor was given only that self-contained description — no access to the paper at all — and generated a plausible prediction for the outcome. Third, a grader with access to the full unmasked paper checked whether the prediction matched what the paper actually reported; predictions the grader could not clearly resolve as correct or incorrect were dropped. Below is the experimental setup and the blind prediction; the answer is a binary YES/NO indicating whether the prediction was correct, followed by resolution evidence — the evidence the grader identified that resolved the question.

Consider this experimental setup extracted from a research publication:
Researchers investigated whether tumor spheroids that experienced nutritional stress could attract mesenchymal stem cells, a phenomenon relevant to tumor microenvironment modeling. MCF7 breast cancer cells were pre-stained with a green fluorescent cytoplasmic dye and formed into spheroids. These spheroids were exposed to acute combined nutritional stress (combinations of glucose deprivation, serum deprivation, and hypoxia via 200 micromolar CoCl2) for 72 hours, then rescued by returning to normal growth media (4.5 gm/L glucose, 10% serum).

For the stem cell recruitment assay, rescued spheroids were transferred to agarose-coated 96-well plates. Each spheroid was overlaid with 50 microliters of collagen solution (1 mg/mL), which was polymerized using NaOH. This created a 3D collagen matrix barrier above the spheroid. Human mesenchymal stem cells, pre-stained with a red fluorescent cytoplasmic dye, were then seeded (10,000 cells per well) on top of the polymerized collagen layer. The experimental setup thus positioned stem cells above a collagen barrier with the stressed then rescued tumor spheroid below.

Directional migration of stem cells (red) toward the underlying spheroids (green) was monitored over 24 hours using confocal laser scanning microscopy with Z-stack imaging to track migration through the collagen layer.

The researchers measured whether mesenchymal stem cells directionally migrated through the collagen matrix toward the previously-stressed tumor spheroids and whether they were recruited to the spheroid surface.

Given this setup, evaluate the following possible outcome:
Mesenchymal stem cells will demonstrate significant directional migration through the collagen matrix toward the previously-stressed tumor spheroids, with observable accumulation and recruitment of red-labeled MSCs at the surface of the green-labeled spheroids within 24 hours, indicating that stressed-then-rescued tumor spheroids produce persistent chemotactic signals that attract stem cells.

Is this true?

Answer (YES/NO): YES